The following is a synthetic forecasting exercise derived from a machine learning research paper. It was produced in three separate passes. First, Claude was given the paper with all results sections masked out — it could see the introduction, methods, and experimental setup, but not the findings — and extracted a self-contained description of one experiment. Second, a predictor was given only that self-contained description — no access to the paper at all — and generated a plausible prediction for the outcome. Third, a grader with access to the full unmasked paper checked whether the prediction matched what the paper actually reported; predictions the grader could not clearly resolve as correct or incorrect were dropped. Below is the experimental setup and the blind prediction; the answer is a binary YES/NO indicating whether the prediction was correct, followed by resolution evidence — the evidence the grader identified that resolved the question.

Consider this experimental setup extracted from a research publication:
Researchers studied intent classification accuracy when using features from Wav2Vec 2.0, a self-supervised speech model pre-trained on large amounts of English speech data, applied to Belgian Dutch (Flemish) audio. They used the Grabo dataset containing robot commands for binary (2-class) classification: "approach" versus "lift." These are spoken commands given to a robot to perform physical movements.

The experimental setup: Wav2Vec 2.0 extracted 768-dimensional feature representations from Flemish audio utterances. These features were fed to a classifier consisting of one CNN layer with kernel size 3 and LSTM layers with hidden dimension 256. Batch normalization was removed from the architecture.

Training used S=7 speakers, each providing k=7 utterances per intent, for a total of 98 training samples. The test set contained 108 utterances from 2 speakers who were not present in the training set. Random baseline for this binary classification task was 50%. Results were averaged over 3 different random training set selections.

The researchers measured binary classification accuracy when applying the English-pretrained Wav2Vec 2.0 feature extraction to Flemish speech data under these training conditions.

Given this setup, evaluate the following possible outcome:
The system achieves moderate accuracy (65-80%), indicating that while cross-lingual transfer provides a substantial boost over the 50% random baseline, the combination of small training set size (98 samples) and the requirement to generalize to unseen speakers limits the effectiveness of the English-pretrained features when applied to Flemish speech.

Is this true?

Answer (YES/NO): NO